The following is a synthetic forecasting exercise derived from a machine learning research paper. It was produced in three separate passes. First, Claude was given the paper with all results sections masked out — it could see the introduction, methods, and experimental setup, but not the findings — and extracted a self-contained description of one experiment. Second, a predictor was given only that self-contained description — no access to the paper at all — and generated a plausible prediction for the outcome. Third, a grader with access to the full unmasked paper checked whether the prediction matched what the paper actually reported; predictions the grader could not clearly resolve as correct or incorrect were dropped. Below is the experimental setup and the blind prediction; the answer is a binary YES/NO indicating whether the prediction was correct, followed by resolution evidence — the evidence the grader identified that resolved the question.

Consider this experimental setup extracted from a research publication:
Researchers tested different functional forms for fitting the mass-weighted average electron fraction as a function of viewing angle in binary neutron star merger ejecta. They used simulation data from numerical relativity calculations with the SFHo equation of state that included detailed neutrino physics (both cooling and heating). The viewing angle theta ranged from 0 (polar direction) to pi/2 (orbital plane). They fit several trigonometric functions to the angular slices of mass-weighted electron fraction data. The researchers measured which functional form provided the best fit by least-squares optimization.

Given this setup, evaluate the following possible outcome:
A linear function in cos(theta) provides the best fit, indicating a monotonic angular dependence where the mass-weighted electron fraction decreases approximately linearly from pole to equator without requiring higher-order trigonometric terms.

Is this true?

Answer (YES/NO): NO